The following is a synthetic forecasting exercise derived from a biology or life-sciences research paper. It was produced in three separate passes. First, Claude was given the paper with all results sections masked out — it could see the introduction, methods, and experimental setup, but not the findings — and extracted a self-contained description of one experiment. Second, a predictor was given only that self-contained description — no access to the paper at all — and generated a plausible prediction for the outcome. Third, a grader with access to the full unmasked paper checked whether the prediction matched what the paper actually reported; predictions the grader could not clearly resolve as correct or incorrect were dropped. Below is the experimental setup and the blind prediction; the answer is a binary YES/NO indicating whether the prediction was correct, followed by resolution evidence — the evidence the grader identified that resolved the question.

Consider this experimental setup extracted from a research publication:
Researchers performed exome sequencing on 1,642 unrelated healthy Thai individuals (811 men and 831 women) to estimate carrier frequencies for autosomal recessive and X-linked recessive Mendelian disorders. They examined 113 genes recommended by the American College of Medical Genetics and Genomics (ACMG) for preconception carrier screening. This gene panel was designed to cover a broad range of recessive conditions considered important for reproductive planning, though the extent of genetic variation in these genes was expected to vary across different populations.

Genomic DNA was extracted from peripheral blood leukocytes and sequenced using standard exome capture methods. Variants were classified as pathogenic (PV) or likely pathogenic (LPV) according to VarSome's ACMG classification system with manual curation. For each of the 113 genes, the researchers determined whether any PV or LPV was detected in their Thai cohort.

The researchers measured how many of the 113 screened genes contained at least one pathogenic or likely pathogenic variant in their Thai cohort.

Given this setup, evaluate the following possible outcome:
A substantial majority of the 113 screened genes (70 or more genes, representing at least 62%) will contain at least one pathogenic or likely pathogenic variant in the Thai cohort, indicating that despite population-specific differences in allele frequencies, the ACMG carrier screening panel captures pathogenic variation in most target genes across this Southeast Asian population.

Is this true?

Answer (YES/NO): NO